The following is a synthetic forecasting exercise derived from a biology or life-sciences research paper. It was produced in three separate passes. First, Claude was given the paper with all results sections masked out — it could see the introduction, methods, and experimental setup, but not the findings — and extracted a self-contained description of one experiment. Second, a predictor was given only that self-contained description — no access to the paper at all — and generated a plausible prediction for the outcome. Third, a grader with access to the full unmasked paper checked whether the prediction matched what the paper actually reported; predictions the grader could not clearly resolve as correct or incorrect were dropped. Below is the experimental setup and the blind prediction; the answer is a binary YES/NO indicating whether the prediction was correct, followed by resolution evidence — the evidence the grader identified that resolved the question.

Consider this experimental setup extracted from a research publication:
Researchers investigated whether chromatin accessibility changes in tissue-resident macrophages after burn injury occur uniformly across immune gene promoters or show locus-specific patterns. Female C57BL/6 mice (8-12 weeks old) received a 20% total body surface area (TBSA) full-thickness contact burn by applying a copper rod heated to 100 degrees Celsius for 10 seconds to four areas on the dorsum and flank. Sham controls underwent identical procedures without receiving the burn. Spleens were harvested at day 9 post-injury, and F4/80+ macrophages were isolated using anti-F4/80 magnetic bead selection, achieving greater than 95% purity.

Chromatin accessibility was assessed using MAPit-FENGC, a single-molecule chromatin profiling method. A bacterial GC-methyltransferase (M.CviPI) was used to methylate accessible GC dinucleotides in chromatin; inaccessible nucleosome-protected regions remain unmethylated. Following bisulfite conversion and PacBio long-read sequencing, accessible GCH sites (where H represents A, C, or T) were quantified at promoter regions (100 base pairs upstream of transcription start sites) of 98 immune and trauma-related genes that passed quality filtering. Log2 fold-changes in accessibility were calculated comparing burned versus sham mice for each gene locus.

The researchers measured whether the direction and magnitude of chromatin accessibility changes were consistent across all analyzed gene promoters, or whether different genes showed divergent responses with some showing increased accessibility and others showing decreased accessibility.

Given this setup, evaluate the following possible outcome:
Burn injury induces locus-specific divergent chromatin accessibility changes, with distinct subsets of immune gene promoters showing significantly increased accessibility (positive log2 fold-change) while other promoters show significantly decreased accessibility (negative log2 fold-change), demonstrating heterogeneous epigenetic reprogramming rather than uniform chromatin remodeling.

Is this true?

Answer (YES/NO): YES